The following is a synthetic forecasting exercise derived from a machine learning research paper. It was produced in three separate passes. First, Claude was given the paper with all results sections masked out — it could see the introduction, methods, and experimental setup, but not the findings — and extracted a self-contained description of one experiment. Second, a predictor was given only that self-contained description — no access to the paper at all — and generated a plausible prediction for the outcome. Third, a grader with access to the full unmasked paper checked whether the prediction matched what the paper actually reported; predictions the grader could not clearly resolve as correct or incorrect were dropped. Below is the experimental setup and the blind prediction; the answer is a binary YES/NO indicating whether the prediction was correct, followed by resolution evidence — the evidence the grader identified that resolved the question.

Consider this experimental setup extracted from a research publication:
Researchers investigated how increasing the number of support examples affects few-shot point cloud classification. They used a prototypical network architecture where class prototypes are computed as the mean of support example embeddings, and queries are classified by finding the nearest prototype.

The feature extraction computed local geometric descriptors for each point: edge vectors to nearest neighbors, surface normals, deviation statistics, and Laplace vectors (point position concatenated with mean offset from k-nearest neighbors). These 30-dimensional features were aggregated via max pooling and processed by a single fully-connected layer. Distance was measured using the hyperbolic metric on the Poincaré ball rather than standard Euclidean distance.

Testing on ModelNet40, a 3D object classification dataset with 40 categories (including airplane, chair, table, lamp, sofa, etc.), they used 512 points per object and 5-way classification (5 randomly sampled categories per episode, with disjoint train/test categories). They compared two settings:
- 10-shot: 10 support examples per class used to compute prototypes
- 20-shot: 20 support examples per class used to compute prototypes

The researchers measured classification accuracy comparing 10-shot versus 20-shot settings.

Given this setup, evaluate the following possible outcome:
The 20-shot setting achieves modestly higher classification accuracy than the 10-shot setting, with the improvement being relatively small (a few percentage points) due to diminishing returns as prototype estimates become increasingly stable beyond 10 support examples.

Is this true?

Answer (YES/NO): YES